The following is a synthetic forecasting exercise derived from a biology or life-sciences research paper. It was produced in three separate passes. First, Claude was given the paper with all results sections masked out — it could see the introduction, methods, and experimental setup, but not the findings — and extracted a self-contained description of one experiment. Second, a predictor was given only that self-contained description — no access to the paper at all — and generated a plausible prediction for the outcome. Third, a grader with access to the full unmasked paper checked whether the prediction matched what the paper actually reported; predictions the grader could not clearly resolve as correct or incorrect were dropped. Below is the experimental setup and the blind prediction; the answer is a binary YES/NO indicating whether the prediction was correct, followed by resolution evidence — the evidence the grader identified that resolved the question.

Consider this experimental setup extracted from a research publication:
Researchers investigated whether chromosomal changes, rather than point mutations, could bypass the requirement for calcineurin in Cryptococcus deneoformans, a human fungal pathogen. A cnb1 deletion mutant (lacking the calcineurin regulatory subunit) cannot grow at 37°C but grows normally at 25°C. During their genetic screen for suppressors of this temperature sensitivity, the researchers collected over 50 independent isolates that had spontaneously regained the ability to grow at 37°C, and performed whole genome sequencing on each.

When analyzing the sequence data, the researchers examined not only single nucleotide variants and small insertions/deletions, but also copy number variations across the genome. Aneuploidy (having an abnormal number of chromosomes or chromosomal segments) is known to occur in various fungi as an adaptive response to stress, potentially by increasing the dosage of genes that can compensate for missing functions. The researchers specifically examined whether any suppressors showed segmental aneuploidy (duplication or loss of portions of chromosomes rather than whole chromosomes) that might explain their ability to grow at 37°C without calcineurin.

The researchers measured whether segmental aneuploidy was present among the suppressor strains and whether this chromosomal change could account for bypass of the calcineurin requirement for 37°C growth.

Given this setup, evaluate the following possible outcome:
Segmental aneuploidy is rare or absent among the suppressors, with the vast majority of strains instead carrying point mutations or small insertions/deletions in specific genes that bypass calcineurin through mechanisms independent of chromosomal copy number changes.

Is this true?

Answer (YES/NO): NO